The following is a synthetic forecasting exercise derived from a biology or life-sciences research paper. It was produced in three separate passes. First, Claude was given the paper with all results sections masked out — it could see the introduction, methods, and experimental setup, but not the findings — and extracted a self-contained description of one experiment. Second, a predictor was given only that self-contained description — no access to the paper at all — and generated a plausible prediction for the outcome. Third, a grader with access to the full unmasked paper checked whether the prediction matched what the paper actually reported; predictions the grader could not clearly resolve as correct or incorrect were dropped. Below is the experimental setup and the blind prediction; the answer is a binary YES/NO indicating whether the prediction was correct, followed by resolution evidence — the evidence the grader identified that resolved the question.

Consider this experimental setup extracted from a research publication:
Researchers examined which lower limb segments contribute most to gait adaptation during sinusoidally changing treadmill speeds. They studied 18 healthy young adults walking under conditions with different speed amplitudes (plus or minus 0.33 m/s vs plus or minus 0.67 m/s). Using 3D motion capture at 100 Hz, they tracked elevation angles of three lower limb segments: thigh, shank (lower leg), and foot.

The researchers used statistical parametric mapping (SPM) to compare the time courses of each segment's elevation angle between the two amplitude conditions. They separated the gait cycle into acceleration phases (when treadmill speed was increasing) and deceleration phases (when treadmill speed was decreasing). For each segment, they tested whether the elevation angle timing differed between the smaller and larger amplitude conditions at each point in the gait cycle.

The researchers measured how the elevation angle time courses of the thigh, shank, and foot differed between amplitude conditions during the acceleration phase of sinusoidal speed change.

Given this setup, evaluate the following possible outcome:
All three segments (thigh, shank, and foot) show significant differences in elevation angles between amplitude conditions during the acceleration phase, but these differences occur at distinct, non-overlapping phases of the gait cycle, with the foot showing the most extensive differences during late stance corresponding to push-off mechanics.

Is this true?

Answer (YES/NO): NO